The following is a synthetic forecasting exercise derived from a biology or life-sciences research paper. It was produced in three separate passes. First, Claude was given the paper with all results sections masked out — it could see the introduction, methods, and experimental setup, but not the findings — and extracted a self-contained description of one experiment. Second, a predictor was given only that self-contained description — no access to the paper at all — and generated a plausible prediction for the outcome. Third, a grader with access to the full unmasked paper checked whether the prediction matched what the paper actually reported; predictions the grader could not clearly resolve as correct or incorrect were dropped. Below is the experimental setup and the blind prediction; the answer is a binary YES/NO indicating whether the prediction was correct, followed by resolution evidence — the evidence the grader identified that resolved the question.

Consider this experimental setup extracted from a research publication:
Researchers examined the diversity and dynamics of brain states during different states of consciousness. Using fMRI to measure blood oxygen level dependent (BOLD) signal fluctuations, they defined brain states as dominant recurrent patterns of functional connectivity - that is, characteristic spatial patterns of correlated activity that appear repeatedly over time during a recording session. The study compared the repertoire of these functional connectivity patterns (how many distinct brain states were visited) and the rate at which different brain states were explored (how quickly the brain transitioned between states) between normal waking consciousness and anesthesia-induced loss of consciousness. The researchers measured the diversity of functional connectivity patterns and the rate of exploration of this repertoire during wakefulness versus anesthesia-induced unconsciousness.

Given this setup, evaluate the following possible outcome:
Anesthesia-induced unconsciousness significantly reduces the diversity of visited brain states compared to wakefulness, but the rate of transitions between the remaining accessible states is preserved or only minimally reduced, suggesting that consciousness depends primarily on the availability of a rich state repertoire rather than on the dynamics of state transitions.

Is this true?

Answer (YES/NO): NO